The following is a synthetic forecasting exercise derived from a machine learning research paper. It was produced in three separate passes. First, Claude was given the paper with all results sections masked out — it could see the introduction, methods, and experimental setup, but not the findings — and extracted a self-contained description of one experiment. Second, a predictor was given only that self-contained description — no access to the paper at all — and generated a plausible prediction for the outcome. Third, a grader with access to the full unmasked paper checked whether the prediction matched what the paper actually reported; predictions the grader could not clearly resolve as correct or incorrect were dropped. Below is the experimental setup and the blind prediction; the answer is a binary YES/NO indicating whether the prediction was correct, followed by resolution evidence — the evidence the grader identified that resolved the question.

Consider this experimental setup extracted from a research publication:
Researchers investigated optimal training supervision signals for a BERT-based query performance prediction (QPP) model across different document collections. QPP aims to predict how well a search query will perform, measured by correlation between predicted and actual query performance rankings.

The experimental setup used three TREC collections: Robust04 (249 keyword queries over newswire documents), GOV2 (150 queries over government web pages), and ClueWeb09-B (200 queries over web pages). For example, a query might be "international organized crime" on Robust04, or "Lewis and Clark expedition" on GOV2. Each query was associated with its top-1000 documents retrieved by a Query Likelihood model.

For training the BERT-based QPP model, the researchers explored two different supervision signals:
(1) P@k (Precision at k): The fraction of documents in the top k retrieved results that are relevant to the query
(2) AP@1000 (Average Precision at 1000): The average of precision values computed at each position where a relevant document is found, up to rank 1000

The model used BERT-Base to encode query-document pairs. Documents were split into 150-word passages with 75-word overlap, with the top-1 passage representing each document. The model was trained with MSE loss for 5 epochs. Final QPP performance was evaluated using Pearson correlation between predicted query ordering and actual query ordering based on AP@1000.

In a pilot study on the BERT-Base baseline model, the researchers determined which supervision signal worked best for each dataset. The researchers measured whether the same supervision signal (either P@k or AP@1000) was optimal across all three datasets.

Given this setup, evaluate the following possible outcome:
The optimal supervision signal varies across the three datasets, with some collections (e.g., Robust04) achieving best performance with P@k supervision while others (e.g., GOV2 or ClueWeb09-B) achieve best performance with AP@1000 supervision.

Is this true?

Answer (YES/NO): YES